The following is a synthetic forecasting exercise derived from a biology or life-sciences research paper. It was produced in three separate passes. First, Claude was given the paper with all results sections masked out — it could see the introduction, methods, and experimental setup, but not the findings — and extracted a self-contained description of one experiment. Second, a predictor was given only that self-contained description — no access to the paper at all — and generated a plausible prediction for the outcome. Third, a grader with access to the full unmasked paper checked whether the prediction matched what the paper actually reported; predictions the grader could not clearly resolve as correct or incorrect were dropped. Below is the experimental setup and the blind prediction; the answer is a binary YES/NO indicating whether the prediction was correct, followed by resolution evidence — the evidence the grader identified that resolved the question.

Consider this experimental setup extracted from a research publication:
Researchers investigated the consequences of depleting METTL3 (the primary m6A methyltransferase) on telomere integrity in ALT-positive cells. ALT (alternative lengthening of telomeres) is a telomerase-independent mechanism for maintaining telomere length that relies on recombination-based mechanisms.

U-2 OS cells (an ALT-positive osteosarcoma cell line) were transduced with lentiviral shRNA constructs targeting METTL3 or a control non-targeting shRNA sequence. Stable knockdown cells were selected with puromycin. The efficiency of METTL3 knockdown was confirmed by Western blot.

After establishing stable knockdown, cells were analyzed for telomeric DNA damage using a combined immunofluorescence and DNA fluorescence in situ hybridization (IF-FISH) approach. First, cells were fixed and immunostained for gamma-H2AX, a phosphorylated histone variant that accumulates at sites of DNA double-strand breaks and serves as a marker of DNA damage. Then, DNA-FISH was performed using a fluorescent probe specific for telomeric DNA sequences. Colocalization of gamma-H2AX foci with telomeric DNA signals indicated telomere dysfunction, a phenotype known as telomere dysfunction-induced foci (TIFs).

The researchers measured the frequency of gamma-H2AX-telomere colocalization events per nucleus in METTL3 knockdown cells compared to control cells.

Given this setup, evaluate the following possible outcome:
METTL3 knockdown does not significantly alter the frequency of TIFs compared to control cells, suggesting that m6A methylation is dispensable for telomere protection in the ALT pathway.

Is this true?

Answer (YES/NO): NO